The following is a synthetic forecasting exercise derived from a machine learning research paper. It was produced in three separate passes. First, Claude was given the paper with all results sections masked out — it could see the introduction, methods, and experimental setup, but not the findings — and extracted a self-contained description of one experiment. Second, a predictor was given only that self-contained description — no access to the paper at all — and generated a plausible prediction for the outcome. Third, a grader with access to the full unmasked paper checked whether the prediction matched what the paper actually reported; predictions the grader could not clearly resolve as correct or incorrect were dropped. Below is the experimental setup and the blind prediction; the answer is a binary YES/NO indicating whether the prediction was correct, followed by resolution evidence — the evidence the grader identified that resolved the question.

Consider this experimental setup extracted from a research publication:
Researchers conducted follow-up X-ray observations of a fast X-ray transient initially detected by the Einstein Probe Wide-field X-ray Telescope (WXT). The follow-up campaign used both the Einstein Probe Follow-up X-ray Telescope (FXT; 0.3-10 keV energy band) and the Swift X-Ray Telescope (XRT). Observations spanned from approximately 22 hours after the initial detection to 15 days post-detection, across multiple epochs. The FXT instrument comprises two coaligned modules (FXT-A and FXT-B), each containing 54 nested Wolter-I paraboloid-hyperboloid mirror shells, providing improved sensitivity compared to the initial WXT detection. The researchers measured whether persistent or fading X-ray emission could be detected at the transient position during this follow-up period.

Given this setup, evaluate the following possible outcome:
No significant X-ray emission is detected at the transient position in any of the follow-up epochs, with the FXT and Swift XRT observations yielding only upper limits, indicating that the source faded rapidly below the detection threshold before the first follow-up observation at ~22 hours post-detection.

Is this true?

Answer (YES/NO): YES